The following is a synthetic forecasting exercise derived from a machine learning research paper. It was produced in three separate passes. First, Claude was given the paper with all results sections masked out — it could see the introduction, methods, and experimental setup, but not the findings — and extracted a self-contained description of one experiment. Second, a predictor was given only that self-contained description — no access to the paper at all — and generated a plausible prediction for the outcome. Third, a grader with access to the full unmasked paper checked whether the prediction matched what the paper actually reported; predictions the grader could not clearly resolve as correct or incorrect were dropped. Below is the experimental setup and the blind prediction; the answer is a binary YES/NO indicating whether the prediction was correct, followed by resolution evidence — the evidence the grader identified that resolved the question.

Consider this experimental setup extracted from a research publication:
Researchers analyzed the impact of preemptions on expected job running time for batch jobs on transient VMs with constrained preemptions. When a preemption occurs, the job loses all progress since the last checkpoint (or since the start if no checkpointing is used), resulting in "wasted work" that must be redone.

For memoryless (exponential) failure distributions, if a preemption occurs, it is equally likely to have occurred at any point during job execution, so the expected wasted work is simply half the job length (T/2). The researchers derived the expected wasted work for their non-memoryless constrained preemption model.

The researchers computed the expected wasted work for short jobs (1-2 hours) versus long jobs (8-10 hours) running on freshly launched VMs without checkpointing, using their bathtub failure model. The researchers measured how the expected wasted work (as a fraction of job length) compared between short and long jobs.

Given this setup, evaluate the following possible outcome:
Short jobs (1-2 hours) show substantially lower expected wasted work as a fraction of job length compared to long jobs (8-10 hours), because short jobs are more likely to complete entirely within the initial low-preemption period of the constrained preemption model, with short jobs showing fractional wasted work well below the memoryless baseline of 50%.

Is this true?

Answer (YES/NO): NO